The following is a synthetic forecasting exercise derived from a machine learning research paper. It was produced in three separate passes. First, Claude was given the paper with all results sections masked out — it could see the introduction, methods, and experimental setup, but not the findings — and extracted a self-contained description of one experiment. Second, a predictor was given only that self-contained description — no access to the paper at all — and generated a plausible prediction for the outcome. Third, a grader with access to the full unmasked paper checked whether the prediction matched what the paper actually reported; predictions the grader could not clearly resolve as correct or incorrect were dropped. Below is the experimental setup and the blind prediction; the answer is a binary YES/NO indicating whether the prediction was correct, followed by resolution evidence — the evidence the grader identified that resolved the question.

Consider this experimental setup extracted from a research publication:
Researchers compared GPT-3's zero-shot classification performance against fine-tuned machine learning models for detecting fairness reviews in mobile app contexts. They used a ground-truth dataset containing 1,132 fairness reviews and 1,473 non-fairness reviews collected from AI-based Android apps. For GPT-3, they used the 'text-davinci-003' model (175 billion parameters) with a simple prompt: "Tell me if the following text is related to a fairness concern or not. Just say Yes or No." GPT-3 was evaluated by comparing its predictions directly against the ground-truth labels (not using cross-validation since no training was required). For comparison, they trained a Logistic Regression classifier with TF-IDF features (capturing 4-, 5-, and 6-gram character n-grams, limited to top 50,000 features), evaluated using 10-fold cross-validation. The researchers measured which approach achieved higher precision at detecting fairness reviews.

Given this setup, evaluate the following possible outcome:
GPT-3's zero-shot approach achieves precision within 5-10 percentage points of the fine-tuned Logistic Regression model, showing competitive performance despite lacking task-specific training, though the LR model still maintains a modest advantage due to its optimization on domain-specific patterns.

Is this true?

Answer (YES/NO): NO